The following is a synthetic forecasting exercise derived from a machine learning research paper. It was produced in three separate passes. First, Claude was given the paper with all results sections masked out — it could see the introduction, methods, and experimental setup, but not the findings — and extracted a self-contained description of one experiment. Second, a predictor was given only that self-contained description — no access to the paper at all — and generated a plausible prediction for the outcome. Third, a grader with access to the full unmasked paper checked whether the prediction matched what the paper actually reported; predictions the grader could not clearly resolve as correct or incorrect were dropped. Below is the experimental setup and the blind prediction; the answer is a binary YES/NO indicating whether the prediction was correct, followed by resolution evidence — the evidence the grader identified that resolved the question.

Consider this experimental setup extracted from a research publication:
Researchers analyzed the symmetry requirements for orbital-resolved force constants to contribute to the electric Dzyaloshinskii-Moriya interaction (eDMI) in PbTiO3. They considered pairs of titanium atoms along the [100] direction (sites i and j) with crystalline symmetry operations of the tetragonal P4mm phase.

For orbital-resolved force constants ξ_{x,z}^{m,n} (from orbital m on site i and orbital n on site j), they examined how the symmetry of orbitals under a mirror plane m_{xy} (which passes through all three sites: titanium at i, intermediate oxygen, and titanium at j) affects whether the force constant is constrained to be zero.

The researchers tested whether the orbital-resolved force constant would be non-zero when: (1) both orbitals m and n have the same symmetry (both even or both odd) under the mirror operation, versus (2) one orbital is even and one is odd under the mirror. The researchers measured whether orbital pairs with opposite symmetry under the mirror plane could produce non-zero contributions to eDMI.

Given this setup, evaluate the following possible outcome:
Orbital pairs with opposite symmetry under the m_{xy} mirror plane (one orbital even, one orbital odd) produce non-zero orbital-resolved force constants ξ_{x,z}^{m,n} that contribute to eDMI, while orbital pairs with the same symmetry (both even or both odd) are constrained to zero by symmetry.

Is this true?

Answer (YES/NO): NO